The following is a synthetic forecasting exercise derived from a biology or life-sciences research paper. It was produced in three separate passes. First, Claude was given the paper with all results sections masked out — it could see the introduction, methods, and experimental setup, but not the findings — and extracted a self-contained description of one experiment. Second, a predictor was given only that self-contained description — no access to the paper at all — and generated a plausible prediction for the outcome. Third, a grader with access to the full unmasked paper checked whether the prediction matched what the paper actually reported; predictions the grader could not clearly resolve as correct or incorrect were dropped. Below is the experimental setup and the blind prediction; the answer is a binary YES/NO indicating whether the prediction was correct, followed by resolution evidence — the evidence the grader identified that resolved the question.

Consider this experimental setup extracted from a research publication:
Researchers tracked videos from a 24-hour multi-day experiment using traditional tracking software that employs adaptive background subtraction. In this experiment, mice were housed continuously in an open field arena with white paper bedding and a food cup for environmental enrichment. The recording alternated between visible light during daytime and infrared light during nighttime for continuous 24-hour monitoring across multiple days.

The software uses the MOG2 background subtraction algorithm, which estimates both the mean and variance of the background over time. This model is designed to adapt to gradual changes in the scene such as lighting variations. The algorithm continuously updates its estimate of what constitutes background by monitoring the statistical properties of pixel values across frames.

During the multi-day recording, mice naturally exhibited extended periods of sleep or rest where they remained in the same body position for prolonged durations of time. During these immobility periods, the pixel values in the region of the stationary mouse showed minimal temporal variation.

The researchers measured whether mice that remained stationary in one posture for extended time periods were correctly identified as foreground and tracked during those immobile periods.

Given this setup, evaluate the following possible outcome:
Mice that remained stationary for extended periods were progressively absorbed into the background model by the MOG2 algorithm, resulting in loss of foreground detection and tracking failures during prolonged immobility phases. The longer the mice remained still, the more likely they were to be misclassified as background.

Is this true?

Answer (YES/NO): YES